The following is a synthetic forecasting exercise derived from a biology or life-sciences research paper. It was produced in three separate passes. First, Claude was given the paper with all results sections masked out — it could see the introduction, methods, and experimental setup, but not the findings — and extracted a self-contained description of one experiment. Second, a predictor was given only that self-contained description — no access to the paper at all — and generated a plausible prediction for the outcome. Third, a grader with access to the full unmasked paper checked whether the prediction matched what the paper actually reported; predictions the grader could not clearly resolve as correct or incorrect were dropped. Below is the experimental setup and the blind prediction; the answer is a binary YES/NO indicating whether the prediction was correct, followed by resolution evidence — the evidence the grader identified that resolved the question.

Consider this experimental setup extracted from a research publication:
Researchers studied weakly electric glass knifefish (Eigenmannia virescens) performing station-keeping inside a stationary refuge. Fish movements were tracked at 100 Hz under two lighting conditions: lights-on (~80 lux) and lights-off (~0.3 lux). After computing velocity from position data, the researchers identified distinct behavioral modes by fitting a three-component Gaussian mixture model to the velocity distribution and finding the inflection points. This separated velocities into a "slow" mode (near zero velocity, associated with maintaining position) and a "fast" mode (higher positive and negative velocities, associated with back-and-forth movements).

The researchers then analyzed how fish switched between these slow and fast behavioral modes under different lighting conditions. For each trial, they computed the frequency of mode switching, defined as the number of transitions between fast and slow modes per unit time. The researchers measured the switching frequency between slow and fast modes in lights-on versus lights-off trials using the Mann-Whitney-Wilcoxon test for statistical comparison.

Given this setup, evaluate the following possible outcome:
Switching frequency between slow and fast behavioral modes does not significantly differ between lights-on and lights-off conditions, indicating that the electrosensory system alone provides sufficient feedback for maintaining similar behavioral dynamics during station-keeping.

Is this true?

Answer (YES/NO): NO